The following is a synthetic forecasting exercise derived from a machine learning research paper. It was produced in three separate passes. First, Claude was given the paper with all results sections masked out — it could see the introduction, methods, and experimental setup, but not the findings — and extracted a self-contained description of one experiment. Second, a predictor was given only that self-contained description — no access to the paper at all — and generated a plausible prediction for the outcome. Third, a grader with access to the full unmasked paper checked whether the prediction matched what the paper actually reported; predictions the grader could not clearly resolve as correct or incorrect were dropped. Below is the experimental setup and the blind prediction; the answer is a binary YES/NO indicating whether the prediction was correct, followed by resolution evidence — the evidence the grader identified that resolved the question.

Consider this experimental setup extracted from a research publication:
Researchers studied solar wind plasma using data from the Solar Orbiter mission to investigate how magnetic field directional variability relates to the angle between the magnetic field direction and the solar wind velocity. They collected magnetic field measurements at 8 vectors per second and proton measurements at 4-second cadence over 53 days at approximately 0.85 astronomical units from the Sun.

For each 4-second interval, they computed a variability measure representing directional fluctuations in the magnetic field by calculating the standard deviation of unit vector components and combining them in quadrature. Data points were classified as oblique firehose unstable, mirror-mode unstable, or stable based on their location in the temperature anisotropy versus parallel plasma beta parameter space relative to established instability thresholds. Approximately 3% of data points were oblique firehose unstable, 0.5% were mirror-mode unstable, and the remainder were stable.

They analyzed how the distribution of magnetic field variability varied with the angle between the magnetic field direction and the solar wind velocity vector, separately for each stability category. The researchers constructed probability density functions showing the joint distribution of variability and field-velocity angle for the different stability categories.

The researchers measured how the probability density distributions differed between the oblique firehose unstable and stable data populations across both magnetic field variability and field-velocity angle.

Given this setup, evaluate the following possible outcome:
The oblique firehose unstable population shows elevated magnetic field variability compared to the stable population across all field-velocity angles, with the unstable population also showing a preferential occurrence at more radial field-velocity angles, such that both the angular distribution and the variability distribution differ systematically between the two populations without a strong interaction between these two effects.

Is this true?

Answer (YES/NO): NO